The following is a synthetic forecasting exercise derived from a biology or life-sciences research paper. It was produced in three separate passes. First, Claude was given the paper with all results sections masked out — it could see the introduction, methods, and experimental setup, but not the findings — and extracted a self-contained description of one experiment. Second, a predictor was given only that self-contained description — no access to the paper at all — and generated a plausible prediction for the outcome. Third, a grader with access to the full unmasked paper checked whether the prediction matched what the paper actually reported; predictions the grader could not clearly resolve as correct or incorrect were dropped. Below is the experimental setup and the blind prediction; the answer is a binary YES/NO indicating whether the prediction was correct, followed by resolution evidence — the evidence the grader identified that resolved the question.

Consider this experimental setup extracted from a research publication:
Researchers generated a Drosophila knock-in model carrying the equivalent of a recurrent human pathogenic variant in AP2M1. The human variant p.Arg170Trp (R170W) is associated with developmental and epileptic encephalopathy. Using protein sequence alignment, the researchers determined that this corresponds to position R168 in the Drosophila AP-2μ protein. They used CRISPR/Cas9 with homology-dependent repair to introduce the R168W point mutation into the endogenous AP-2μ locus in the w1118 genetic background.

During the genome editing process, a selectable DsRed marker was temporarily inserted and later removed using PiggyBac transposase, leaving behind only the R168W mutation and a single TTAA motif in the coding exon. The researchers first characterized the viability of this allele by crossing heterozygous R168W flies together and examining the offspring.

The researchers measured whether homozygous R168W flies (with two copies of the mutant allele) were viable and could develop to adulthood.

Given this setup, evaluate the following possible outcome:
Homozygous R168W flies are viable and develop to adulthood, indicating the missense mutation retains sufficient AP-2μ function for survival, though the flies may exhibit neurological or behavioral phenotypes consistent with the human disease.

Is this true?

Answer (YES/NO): NO